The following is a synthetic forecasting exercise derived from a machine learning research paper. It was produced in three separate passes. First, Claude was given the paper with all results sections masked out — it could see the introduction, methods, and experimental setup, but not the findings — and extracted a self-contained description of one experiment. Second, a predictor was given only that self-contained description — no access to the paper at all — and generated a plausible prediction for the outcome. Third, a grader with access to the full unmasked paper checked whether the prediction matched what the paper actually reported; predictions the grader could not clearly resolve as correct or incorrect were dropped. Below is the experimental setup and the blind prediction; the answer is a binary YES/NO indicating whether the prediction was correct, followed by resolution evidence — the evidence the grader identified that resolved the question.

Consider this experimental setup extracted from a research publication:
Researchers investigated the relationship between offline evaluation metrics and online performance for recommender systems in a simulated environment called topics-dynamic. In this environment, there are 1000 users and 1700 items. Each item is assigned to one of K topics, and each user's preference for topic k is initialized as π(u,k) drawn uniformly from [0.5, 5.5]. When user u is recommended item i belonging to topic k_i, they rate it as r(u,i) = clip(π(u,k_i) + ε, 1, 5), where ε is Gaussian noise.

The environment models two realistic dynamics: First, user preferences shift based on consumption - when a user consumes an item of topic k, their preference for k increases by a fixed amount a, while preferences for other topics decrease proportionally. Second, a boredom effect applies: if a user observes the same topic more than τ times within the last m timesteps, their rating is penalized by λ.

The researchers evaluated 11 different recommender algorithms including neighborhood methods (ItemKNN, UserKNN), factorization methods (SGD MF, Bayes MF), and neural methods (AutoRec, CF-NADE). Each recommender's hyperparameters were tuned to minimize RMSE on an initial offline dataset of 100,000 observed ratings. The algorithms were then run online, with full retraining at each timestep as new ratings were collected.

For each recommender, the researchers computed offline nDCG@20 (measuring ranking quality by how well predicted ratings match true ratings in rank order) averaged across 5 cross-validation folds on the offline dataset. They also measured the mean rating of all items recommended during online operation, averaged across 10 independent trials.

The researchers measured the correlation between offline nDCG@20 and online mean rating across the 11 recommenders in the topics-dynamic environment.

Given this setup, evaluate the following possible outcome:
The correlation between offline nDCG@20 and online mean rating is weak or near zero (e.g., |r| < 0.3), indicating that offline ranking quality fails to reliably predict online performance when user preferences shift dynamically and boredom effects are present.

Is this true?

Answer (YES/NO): NO